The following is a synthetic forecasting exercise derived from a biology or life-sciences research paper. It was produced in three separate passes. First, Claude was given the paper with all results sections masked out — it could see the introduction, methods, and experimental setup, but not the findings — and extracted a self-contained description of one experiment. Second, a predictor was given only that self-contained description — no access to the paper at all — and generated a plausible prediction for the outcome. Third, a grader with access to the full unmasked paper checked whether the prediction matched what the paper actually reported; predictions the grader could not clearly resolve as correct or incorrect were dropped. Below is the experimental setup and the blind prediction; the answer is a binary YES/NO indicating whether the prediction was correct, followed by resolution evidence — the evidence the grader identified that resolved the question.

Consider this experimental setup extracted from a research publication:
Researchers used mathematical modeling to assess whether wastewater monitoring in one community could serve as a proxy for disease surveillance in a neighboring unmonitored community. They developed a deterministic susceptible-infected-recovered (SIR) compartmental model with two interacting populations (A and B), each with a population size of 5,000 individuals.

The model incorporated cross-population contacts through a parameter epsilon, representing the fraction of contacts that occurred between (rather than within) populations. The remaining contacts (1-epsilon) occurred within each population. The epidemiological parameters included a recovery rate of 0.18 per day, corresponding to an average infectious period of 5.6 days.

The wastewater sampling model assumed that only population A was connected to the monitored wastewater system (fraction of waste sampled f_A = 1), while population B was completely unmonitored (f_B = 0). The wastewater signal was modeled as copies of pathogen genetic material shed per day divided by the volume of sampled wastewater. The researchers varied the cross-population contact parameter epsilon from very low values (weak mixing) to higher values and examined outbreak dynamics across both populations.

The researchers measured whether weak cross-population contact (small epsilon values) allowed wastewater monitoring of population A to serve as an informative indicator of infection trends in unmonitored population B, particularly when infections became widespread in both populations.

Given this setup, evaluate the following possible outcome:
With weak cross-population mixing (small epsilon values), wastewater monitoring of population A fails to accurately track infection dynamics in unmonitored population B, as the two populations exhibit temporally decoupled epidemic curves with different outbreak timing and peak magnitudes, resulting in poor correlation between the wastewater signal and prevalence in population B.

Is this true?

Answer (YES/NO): NO